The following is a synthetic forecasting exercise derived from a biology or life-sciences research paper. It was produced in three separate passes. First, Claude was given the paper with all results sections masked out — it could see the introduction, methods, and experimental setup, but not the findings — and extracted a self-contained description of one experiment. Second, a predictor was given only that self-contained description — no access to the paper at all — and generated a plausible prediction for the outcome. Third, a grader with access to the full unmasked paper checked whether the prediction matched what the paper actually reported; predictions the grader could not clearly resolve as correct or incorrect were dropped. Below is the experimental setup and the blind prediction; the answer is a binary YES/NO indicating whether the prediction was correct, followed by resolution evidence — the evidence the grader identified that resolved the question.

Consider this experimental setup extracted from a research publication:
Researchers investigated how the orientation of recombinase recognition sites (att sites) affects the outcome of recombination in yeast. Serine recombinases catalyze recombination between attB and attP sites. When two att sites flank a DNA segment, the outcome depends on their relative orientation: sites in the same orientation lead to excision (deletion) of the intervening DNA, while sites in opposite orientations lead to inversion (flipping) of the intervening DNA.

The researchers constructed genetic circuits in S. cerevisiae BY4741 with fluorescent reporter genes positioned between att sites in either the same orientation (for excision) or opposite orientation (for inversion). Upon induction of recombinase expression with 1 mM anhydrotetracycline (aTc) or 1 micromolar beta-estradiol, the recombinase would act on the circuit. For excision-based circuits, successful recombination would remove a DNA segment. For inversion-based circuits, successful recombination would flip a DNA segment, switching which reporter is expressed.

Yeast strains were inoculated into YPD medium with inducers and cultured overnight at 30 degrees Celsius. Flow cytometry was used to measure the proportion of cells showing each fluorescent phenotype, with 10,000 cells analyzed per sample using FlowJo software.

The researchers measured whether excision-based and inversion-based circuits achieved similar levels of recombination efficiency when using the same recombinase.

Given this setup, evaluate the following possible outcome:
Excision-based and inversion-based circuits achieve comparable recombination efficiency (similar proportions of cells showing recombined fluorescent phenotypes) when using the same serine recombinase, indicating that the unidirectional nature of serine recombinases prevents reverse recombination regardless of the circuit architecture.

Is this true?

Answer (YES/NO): NO